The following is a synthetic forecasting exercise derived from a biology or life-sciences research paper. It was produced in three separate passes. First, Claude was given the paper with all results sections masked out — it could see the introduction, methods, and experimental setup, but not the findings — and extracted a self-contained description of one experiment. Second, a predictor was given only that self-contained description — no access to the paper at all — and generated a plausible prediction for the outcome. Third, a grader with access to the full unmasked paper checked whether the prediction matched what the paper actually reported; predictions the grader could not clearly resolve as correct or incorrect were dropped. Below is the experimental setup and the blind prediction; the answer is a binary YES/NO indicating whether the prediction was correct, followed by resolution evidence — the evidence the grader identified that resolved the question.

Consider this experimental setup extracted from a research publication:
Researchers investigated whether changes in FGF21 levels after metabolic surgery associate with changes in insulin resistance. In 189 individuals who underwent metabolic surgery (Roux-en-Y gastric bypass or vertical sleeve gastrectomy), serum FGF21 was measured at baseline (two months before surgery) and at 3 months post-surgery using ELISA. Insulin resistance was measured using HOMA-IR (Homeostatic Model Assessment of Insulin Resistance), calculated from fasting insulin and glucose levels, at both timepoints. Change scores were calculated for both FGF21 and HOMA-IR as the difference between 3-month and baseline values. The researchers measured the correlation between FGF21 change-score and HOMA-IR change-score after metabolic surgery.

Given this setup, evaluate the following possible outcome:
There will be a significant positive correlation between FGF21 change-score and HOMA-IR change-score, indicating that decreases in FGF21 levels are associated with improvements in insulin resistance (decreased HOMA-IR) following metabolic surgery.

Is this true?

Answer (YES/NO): NO